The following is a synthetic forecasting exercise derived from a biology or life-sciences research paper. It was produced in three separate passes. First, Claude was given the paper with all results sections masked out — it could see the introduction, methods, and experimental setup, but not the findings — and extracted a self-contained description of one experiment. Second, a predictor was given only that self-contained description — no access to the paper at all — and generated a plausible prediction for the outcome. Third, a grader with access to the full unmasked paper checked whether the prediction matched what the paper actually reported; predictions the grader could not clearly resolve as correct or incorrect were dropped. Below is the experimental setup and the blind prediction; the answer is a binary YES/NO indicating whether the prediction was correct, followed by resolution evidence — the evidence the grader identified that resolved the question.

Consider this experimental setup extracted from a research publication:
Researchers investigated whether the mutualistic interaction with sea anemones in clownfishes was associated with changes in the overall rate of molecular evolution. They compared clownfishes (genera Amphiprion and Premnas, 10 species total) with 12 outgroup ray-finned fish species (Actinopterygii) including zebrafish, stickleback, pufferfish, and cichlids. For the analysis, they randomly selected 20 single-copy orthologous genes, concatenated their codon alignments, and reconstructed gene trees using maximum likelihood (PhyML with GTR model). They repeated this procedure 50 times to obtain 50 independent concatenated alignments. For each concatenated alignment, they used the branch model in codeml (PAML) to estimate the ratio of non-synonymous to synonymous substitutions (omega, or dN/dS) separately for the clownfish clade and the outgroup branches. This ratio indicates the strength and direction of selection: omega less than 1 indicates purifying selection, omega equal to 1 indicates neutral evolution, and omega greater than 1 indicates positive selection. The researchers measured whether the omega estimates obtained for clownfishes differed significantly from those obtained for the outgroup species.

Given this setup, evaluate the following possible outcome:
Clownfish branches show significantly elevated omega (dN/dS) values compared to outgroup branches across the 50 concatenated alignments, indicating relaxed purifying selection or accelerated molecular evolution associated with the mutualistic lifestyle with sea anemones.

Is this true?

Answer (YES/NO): YES